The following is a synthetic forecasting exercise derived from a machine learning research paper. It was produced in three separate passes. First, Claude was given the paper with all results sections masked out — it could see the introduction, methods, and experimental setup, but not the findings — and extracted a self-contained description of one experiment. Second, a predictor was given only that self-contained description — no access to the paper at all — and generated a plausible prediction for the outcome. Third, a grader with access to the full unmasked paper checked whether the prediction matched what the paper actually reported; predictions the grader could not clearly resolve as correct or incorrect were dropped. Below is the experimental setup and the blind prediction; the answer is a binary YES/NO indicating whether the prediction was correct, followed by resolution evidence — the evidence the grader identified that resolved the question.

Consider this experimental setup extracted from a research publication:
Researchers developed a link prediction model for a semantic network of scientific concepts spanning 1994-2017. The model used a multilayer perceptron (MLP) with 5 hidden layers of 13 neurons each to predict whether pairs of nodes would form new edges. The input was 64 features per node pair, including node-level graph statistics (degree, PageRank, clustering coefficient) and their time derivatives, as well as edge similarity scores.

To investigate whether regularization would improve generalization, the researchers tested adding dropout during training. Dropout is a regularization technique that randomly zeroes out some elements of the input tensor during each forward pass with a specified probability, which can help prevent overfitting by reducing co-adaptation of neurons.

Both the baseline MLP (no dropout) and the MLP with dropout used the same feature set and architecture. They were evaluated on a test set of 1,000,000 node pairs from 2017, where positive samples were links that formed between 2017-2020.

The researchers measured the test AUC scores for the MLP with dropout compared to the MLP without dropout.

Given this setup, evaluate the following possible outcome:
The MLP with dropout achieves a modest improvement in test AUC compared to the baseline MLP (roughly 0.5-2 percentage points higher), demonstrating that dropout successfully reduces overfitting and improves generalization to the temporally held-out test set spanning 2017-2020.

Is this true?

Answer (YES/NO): NO